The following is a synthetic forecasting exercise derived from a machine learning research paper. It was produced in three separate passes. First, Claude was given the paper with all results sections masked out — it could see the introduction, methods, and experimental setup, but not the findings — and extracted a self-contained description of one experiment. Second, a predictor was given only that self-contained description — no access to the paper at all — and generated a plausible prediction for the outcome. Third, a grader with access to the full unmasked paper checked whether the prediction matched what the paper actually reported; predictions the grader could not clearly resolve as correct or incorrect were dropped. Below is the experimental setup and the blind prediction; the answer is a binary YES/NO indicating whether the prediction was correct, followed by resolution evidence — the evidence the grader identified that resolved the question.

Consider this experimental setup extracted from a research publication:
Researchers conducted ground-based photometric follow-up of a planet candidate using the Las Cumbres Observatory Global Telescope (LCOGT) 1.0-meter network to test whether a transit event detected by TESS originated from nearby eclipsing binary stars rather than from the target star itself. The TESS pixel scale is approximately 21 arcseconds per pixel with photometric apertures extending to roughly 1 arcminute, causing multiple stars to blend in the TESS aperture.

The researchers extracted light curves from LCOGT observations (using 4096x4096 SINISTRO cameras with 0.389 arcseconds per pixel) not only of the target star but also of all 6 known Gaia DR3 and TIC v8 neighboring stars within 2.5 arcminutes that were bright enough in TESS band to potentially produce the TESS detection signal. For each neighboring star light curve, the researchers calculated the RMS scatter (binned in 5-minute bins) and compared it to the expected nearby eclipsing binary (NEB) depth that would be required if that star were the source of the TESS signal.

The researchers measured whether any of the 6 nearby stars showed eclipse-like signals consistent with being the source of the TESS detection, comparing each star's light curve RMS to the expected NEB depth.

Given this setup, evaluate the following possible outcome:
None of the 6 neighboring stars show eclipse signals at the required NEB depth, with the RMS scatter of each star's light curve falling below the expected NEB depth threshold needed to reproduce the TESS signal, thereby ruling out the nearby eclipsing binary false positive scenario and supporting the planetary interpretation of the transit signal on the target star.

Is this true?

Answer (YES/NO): YES